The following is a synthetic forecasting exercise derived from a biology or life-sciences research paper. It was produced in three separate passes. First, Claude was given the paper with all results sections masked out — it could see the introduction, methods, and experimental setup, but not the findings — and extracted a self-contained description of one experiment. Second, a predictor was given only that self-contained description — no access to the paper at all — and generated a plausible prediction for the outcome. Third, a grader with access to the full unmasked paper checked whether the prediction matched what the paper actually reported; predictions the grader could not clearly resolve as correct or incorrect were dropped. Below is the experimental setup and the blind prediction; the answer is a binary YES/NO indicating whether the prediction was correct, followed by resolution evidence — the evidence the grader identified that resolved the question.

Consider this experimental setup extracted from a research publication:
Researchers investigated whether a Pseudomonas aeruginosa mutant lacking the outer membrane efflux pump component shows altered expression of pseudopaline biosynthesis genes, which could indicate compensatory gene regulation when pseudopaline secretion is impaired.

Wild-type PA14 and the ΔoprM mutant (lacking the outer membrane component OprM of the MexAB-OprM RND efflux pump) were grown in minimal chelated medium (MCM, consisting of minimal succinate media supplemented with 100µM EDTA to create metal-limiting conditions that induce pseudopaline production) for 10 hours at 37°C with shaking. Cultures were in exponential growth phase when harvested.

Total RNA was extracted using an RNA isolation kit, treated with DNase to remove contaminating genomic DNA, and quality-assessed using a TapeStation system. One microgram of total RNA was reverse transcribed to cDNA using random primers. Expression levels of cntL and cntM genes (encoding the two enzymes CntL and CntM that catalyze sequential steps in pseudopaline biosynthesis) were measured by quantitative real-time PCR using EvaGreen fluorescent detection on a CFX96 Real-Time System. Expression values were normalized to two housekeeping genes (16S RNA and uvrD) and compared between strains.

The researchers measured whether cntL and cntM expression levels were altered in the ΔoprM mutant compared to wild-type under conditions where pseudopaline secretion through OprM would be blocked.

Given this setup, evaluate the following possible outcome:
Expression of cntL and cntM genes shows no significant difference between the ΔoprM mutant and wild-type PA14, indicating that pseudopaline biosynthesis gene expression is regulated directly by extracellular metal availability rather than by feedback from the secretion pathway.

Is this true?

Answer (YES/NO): YES